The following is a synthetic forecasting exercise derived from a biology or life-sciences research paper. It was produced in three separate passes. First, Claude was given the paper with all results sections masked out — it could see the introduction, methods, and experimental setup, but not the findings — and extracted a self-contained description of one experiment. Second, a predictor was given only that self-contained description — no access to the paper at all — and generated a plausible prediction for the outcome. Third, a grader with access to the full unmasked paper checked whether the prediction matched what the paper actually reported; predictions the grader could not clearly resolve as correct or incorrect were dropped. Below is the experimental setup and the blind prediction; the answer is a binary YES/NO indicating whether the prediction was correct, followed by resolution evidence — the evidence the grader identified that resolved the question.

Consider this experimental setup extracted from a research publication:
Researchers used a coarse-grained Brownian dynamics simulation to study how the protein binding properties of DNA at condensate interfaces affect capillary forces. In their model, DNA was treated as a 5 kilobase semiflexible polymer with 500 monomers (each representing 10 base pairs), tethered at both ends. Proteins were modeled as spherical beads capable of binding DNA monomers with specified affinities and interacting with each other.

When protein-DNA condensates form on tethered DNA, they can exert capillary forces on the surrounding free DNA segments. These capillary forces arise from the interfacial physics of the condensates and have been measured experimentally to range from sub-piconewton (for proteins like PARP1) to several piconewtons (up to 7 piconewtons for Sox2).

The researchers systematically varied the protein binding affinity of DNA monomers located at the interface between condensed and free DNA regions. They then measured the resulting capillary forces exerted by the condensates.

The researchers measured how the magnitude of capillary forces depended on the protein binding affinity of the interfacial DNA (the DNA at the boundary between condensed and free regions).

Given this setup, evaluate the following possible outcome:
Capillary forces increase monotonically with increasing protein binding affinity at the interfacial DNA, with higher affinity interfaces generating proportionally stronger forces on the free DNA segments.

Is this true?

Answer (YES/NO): YES